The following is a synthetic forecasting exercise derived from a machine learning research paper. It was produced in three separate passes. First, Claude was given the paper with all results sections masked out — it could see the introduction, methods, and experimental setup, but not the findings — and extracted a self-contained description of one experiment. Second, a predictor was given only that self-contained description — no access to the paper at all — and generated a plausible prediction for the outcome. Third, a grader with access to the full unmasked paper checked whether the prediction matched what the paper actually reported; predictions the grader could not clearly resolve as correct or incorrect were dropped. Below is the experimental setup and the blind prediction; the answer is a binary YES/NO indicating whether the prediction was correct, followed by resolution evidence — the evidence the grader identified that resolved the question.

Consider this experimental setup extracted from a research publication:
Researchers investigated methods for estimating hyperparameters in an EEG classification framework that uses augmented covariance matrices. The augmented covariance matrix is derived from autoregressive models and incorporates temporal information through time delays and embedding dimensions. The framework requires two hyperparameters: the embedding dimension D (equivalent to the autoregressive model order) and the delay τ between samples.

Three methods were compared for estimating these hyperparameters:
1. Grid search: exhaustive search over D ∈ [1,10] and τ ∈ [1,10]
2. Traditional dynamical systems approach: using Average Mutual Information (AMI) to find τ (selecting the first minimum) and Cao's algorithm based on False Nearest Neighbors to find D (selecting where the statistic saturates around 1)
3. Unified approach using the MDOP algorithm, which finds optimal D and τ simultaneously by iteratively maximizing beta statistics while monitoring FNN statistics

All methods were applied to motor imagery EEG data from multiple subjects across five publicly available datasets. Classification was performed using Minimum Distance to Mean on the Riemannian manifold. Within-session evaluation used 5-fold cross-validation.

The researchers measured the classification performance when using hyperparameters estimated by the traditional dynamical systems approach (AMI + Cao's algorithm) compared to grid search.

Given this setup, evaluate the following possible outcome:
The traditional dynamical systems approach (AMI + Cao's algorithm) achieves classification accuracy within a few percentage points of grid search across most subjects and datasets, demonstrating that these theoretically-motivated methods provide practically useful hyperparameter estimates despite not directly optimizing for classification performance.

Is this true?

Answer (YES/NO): YES